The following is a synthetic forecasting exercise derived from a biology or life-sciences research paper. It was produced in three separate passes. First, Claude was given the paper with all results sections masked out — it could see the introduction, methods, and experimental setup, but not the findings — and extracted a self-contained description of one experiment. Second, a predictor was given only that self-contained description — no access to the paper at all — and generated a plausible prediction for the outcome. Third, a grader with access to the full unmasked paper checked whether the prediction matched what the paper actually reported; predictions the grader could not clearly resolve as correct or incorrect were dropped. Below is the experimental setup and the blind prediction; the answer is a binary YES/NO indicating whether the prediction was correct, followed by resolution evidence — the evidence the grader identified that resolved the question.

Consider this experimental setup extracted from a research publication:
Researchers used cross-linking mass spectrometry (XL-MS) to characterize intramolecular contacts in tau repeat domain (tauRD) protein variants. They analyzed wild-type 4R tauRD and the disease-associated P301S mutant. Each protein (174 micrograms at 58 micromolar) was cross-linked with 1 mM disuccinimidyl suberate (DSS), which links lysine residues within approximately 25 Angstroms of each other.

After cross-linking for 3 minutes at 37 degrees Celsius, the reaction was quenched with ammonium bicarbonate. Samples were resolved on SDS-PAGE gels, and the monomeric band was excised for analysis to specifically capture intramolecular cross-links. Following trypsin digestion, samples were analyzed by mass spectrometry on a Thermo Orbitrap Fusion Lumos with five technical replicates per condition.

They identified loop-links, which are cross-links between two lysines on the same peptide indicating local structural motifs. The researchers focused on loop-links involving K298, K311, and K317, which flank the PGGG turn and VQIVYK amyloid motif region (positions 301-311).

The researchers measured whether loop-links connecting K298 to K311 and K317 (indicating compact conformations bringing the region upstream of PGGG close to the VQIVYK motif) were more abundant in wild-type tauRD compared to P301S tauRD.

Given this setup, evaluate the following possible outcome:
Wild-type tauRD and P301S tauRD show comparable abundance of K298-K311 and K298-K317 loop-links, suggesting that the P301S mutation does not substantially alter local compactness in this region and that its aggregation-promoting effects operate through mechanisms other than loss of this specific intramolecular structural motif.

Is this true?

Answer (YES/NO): NO